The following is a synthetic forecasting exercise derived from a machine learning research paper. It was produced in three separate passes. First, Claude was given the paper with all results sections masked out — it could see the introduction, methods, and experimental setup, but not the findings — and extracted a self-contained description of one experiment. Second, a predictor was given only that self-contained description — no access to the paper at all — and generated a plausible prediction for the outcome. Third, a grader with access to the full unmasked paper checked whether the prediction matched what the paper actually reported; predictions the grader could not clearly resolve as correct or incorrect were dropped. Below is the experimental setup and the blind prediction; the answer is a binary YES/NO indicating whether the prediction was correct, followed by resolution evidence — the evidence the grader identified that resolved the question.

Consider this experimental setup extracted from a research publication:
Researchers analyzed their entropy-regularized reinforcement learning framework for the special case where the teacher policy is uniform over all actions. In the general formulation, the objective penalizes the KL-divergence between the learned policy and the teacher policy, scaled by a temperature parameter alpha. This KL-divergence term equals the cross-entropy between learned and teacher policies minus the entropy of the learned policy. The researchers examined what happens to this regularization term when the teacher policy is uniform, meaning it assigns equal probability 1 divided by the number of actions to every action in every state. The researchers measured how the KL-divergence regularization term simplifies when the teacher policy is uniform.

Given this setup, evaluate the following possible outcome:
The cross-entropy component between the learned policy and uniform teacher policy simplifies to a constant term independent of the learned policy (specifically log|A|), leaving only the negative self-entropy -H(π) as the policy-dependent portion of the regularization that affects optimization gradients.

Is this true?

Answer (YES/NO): YES